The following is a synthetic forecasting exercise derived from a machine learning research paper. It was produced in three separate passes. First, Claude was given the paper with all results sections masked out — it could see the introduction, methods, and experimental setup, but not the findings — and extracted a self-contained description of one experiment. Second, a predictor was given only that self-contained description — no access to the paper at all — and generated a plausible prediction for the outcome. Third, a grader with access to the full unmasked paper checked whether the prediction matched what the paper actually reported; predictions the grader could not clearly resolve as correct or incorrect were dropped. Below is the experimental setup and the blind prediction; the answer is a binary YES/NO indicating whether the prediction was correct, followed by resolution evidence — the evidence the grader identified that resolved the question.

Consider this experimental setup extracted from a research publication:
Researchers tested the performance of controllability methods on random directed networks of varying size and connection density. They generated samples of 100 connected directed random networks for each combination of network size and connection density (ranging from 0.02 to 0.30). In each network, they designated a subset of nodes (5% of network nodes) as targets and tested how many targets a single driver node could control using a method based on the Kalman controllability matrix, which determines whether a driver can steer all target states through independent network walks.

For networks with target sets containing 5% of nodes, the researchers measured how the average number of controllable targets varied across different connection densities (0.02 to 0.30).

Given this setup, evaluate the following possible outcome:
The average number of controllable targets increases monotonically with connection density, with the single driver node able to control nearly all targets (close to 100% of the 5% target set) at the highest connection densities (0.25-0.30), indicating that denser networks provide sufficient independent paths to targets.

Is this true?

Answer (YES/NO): NO